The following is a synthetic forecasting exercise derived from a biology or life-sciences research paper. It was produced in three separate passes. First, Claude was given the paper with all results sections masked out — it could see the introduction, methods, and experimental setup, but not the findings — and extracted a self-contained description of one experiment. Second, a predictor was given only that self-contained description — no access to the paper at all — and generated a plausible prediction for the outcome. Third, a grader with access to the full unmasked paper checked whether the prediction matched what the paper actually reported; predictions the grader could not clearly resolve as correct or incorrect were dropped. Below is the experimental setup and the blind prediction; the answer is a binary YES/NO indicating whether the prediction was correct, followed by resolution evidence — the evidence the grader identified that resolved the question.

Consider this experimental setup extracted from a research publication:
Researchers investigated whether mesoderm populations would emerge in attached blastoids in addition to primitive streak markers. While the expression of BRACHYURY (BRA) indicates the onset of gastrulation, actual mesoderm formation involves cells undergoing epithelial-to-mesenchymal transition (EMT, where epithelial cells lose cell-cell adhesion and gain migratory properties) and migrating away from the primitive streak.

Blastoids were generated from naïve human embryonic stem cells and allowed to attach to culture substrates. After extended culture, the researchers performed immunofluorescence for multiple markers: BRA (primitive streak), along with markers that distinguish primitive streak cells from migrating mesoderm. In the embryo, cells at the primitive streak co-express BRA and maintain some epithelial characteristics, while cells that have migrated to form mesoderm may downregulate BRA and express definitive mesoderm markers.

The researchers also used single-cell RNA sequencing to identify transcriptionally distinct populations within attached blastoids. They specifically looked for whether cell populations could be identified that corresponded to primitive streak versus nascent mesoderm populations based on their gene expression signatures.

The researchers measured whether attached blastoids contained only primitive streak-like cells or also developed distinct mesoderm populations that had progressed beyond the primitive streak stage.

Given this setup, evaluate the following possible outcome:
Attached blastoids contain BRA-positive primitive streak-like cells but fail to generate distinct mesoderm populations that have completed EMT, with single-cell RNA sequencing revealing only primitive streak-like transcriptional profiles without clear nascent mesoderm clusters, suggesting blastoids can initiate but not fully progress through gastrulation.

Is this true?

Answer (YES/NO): NO